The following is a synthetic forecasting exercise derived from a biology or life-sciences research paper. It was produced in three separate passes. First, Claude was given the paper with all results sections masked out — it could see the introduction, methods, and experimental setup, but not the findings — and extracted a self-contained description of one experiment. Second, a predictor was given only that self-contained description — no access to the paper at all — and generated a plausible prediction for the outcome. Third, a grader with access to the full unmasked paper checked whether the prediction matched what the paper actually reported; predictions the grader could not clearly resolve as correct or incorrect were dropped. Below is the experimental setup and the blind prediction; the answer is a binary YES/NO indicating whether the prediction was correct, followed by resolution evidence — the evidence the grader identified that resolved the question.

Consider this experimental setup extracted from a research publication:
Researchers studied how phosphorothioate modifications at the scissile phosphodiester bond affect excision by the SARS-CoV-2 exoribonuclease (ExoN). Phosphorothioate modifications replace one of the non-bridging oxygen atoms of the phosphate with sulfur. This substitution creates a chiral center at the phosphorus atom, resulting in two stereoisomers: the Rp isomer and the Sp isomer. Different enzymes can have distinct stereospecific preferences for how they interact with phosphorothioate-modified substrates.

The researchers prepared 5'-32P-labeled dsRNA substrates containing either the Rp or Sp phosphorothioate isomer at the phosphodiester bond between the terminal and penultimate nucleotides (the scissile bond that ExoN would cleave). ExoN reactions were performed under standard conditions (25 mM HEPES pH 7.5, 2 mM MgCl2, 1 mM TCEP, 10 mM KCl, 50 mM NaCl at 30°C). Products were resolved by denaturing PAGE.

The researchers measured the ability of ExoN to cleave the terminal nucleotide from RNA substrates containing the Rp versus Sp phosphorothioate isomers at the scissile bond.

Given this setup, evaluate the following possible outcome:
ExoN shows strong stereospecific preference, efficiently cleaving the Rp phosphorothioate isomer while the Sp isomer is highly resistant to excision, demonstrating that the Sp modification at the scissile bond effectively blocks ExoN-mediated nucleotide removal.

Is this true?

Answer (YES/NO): NO